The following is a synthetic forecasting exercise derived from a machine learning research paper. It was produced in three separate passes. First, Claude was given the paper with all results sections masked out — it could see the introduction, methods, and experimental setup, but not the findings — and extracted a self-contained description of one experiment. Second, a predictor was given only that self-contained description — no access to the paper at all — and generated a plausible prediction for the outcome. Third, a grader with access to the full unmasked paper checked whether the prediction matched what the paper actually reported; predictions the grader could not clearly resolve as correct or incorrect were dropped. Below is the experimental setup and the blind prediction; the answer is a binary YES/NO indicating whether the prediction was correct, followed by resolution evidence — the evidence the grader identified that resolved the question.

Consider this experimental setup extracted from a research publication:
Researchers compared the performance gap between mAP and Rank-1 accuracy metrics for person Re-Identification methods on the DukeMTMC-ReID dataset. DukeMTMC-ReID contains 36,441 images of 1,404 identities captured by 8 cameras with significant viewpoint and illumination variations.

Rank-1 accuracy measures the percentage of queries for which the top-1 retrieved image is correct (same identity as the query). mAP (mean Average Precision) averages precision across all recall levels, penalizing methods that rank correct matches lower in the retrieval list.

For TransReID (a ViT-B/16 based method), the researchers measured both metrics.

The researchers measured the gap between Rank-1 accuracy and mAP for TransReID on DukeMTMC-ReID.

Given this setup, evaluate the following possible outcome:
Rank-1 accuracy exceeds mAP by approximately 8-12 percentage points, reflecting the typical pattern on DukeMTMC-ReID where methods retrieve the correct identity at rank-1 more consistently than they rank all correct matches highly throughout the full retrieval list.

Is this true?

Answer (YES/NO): YES